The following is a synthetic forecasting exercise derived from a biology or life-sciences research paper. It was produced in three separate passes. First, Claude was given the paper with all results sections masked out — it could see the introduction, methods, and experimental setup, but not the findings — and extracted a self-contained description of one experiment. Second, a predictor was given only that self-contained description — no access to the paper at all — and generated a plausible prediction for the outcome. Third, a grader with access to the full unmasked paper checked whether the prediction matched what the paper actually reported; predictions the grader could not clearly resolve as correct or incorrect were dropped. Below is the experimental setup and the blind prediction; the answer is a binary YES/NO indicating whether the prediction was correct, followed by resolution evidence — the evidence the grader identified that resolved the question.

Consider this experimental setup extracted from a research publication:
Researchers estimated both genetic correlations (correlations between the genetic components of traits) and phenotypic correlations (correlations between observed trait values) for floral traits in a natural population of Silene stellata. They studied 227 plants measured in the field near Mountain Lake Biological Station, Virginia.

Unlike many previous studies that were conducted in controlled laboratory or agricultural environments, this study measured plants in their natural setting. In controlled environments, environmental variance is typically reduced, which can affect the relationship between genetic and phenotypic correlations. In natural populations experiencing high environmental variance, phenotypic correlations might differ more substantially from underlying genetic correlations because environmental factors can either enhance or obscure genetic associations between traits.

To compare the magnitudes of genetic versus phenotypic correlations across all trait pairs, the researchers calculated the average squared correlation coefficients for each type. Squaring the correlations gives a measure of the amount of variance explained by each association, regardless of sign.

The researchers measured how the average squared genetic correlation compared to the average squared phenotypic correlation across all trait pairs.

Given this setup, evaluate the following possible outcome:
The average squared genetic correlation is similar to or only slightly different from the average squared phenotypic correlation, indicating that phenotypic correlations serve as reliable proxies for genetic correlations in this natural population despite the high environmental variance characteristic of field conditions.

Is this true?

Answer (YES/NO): NO